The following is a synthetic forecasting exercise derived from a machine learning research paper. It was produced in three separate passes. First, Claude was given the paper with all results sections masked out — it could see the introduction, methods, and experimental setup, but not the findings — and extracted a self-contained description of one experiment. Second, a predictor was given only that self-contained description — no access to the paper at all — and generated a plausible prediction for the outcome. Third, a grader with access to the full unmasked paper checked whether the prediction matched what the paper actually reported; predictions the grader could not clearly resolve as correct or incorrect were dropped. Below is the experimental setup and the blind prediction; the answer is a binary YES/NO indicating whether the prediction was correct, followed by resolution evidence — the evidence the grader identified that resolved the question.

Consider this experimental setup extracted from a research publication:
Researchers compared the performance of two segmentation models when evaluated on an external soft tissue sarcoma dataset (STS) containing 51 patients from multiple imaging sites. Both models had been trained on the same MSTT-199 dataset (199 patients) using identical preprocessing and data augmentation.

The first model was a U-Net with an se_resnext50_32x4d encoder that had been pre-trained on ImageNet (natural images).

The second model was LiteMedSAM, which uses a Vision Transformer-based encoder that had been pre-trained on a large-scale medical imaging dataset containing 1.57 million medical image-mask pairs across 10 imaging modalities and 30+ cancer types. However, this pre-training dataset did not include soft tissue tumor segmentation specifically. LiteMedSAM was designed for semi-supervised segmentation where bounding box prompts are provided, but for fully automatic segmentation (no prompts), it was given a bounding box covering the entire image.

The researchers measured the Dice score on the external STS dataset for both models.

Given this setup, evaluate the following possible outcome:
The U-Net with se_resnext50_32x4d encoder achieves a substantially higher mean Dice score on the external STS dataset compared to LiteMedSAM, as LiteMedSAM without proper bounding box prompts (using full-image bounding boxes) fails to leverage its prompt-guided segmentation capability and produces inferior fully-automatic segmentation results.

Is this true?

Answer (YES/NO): NO